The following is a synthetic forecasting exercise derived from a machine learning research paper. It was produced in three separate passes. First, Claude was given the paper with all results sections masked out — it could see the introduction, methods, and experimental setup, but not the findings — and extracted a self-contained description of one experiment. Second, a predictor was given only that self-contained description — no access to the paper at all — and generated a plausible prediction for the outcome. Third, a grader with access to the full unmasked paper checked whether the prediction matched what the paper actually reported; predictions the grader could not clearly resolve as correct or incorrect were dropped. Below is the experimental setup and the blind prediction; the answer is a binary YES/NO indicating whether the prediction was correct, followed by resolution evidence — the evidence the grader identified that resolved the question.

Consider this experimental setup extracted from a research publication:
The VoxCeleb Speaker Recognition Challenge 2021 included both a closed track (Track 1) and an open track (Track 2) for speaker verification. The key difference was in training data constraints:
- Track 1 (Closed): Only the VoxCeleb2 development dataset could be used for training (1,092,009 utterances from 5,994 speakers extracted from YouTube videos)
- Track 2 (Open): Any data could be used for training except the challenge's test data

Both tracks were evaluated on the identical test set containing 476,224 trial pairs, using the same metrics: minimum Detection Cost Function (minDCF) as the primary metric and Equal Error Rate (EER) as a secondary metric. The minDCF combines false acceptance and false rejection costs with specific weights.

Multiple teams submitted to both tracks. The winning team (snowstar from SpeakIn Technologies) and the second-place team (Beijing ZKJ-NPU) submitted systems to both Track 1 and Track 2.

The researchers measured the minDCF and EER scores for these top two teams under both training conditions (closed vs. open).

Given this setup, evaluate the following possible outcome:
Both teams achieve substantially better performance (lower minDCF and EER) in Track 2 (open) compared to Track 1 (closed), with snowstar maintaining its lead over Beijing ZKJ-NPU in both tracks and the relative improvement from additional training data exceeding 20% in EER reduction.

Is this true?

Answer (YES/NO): NO